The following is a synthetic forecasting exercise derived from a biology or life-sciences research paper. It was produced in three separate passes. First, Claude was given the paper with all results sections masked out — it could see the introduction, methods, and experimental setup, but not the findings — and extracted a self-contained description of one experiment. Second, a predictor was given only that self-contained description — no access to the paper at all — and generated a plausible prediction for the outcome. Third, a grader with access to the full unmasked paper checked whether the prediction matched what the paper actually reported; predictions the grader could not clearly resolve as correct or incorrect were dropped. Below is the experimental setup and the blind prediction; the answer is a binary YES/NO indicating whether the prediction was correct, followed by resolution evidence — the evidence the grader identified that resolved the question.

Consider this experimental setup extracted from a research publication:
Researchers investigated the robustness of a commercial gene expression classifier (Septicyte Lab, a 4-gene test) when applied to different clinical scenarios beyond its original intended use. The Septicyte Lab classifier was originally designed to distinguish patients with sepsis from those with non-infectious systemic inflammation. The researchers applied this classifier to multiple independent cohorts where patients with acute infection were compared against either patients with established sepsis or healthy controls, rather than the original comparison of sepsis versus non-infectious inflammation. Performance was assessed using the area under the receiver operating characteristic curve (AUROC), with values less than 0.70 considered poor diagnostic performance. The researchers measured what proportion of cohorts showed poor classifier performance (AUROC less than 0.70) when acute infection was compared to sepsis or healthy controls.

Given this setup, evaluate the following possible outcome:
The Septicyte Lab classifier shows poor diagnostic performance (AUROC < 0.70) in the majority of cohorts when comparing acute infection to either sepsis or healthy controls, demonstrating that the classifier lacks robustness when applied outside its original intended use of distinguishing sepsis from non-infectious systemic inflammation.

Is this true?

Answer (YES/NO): NO